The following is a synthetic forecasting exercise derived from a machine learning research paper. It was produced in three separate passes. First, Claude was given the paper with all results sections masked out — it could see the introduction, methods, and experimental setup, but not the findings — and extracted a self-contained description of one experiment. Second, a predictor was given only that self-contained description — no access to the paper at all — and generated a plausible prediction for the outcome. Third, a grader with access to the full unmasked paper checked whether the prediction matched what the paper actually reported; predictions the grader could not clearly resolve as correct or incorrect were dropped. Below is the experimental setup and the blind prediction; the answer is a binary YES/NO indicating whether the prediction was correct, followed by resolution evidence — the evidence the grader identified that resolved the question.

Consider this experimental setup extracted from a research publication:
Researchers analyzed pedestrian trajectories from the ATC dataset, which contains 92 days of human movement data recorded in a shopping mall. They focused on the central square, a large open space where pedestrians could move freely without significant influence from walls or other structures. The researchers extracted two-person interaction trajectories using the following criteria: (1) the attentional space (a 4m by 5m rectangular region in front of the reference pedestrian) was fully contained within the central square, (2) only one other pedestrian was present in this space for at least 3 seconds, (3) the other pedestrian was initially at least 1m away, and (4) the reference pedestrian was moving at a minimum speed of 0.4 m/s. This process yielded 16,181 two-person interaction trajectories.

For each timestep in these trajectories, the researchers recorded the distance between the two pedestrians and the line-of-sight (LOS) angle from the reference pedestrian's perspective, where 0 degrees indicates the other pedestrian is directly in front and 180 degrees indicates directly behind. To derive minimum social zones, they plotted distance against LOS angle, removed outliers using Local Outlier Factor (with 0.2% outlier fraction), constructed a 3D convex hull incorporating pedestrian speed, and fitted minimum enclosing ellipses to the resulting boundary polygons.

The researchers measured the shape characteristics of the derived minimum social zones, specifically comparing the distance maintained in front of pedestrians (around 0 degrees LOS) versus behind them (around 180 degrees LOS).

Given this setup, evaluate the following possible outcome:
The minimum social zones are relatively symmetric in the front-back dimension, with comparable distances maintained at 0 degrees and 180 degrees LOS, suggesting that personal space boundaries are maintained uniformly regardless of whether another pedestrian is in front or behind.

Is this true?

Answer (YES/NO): NO